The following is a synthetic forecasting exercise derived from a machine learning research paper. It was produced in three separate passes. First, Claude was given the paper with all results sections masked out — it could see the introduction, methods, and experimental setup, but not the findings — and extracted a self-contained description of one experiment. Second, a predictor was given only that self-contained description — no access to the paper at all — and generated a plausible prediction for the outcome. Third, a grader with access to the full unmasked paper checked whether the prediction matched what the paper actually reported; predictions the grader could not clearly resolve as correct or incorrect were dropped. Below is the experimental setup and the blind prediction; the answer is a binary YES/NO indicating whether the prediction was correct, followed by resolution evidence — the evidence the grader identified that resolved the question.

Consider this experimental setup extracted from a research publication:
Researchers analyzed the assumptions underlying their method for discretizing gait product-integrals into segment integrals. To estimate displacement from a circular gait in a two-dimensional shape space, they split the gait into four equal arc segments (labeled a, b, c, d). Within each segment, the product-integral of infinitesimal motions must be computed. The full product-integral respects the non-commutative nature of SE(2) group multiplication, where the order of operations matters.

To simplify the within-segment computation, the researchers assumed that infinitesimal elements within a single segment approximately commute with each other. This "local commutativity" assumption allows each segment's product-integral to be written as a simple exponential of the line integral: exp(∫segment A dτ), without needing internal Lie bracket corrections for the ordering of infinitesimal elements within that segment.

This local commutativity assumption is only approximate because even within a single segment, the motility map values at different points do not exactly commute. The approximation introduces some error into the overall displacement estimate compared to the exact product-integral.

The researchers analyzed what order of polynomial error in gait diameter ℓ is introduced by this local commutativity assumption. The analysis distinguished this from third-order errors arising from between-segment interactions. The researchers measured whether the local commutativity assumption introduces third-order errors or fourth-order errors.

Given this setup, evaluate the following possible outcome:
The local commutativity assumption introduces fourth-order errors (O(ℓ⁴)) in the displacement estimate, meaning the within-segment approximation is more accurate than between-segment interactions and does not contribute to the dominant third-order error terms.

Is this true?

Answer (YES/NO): YES